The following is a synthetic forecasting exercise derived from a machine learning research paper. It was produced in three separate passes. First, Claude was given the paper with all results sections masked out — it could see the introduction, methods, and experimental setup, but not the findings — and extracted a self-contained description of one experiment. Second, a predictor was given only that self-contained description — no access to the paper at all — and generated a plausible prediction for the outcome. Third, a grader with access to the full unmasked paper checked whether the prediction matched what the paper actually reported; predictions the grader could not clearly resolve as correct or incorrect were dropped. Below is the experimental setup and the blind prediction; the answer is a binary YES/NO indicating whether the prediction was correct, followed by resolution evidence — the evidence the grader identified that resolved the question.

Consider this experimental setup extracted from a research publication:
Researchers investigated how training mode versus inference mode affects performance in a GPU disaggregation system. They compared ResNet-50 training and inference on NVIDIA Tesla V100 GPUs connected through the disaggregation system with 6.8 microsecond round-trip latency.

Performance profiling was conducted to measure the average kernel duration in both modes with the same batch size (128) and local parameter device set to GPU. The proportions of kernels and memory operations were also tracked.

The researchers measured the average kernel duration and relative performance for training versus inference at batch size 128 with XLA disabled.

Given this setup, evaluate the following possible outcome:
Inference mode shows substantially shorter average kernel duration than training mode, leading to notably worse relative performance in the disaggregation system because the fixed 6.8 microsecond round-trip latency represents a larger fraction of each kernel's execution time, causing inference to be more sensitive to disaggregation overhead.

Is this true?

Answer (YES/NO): NO